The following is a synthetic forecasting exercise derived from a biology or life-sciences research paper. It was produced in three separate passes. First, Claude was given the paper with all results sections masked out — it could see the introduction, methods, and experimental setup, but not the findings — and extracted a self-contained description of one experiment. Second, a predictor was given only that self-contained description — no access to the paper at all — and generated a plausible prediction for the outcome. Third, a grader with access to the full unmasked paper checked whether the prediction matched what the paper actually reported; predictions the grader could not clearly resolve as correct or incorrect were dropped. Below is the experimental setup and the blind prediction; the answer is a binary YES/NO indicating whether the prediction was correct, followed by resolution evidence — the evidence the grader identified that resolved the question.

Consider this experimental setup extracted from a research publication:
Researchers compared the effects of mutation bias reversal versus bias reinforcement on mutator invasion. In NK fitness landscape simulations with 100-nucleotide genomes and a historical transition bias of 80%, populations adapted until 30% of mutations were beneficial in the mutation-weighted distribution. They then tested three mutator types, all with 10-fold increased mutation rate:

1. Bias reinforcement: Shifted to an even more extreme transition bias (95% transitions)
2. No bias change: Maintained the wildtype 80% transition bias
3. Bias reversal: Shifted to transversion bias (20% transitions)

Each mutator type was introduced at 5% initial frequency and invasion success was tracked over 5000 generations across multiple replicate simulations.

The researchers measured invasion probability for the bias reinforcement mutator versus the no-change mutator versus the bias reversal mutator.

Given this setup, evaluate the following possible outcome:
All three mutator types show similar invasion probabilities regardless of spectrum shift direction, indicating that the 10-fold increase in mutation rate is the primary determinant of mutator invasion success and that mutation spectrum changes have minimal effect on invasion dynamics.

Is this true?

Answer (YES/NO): NO